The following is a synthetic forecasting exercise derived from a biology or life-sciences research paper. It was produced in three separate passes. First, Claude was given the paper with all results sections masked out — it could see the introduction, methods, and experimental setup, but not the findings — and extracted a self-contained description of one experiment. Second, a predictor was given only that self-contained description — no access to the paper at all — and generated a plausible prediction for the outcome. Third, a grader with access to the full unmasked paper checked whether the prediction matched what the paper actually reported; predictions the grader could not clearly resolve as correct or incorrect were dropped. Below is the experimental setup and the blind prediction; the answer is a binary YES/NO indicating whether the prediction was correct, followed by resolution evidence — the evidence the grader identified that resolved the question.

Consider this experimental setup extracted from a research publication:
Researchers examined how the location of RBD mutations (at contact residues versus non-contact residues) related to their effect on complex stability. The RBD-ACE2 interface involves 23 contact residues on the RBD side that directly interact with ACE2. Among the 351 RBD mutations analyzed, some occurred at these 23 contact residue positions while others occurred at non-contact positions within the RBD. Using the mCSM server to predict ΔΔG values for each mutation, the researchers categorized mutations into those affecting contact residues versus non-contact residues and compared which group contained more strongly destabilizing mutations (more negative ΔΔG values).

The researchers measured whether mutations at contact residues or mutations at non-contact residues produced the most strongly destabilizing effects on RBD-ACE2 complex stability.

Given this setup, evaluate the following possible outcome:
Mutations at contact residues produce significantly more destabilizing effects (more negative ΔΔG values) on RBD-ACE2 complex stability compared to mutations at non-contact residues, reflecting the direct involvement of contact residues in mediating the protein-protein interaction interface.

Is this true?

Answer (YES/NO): YES